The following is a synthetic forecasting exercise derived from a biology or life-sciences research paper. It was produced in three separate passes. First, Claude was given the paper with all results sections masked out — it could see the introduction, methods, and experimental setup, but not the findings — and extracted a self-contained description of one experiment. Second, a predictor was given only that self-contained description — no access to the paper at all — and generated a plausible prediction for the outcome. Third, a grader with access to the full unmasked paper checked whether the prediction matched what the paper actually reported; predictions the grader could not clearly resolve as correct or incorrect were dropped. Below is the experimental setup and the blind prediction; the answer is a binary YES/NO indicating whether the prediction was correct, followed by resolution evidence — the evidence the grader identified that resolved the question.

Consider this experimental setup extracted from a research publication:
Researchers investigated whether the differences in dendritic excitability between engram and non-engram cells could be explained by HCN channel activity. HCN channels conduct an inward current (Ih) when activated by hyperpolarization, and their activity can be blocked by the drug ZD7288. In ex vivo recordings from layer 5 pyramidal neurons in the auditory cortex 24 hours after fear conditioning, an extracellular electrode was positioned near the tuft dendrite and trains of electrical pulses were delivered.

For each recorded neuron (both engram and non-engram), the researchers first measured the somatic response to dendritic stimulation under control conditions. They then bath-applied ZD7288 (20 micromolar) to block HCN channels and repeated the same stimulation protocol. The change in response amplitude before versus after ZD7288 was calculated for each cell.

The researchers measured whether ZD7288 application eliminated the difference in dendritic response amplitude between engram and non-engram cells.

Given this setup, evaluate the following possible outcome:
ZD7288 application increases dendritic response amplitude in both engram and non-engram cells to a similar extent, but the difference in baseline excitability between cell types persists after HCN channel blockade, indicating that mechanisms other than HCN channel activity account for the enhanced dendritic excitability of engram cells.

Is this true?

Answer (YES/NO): NO